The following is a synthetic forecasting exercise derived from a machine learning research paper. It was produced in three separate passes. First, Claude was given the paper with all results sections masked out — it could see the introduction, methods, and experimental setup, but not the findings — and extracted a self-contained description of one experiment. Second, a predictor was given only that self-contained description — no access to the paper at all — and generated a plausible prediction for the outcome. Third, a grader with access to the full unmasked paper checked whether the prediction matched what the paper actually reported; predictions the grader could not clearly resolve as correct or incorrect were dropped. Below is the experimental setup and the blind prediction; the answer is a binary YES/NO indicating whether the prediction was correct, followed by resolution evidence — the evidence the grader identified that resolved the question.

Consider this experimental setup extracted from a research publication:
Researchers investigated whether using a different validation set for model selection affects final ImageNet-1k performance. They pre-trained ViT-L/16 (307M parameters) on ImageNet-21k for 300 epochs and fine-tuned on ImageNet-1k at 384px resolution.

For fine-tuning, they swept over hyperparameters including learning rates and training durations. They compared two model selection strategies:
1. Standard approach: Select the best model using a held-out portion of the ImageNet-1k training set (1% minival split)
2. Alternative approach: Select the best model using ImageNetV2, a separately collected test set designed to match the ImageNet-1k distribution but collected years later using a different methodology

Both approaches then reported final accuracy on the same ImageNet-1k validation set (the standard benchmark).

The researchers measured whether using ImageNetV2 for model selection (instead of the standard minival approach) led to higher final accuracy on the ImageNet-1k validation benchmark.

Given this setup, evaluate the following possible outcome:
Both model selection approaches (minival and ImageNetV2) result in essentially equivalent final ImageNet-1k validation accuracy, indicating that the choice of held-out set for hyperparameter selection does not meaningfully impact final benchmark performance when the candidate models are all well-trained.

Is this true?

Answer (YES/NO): NO